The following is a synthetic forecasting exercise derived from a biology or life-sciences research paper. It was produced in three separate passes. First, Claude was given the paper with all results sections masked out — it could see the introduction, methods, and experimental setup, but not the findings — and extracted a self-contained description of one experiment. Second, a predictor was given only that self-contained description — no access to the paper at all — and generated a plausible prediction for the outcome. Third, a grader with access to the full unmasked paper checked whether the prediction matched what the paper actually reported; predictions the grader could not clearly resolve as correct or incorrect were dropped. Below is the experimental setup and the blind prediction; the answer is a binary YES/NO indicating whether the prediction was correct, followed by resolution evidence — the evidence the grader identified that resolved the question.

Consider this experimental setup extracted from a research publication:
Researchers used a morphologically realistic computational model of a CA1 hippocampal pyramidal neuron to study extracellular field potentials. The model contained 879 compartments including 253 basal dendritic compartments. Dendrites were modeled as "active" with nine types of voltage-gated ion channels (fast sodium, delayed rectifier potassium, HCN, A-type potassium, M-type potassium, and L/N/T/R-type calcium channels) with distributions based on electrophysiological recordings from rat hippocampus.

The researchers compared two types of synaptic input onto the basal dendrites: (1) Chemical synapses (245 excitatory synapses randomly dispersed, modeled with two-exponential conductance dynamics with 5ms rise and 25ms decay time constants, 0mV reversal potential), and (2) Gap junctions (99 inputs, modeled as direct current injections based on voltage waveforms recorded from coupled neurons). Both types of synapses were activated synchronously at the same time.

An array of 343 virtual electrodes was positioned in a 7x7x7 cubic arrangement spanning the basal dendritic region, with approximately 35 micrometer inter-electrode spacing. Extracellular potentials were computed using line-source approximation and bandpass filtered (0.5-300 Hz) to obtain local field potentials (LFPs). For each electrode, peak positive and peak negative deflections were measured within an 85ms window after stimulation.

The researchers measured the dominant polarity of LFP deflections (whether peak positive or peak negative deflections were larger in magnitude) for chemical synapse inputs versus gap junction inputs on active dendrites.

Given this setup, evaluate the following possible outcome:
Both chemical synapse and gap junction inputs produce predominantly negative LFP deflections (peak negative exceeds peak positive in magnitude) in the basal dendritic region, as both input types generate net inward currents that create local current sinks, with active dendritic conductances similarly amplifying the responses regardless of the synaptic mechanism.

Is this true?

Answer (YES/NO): NO